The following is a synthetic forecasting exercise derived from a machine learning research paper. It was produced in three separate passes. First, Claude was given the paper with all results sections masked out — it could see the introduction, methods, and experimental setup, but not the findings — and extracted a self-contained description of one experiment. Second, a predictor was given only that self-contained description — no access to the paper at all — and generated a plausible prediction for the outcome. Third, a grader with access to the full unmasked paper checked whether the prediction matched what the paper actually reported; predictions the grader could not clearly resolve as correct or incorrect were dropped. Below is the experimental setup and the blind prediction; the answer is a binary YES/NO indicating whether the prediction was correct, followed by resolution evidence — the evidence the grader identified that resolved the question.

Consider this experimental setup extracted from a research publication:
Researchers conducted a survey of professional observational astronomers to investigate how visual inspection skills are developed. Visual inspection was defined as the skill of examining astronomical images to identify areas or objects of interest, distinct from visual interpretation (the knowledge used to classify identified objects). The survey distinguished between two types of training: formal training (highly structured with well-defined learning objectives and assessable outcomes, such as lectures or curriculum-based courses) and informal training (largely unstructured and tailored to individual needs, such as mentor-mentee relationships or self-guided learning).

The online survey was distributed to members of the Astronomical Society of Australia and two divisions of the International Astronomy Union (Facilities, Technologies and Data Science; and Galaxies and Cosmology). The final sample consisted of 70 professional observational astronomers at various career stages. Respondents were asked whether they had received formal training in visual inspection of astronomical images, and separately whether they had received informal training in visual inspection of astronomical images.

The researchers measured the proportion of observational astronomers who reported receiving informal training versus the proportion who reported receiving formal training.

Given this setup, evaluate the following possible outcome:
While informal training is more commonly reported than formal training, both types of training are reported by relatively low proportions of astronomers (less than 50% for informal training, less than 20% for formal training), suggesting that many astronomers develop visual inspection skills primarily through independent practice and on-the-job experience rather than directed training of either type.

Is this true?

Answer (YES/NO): NO